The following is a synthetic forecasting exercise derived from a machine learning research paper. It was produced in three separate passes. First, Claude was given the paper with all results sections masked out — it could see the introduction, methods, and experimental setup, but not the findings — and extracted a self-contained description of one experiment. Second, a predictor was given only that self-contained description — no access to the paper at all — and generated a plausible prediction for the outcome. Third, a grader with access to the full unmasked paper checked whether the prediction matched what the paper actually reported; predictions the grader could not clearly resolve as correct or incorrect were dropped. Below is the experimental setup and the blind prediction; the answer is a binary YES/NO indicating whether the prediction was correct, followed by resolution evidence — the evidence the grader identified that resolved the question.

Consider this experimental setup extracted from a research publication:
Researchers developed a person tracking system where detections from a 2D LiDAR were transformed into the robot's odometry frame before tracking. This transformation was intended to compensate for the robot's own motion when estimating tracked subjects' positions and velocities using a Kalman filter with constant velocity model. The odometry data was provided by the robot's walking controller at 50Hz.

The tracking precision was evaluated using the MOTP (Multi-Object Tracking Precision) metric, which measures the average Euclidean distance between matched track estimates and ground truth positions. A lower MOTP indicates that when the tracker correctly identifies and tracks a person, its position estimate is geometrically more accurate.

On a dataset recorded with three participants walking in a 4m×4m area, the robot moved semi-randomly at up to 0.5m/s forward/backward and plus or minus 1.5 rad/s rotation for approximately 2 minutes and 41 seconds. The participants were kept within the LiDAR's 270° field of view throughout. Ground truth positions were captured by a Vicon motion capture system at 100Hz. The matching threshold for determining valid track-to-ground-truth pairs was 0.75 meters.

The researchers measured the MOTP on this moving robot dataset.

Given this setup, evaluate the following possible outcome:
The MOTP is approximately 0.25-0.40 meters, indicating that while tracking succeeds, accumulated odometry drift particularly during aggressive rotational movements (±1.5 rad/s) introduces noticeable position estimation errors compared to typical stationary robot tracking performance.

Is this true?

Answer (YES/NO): NO